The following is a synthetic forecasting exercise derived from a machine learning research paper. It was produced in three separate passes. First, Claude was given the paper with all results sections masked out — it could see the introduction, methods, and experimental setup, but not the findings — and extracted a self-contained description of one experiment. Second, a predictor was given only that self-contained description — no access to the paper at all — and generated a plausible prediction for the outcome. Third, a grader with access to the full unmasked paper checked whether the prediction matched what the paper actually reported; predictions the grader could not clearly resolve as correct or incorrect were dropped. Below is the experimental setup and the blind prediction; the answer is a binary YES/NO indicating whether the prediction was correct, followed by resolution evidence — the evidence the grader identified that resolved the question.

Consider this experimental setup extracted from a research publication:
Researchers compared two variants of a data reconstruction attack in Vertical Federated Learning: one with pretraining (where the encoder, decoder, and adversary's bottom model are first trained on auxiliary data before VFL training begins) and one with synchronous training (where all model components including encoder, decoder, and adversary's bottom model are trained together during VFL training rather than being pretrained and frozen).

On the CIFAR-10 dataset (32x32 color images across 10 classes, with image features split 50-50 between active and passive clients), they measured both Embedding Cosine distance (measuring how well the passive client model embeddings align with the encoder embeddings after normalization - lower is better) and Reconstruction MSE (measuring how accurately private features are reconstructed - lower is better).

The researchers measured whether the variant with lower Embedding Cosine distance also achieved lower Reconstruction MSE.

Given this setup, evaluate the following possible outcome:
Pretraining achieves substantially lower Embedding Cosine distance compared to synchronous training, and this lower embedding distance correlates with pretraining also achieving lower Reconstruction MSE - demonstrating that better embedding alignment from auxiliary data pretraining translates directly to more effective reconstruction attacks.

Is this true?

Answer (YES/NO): NO